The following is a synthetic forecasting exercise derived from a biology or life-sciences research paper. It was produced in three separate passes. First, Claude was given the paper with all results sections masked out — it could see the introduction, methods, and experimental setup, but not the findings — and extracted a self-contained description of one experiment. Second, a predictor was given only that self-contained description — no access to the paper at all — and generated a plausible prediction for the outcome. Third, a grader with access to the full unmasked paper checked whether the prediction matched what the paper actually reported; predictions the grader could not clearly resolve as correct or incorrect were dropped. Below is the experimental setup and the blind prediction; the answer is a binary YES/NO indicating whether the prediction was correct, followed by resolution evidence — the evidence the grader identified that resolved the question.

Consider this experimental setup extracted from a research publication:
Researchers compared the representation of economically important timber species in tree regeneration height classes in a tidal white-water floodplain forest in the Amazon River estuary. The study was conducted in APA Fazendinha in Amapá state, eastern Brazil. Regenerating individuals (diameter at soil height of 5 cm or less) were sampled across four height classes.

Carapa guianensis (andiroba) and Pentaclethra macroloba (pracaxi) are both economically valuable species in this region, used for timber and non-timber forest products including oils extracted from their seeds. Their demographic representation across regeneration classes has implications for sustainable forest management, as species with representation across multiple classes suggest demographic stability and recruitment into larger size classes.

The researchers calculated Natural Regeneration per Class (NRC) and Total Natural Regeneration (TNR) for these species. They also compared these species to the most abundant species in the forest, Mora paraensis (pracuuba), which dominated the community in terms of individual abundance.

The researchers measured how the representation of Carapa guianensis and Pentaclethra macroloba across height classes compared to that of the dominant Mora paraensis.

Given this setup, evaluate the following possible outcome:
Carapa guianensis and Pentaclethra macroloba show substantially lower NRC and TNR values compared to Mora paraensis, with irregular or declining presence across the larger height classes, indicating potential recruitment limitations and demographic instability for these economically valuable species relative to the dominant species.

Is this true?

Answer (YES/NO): YES